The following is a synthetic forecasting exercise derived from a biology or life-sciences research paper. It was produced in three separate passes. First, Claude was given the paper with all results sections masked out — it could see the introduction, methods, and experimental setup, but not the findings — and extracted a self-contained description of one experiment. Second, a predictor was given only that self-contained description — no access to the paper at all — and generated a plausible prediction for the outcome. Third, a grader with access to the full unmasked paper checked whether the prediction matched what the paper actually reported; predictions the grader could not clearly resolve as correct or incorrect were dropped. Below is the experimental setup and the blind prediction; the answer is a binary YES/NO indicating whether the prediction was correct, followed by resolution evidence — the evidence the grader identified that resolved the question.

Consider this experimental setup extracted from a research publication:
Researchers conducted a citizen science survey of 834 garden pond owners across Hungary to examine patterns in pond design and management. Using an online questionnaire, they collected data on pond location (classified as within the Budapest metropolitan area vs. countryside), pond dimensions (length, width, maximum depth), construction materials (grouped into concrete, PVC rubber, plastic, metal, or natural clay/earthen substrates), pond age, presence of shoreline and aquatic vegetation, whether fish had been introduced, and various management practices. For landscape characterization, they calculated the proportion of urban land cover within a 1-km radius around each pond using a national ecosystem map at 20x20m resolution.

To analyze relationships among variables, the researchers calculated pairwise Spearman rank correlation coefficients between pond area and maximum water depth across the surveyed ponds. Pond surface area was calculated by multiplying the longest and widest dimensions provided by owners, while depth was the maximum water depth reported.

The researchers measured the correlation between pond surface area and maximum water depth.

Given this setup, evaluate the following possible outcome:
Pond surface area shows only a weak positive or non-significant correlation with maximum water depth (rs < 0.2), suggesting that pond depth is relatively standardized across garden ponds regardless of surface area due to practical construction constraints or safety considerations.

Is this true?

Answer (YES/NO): NO